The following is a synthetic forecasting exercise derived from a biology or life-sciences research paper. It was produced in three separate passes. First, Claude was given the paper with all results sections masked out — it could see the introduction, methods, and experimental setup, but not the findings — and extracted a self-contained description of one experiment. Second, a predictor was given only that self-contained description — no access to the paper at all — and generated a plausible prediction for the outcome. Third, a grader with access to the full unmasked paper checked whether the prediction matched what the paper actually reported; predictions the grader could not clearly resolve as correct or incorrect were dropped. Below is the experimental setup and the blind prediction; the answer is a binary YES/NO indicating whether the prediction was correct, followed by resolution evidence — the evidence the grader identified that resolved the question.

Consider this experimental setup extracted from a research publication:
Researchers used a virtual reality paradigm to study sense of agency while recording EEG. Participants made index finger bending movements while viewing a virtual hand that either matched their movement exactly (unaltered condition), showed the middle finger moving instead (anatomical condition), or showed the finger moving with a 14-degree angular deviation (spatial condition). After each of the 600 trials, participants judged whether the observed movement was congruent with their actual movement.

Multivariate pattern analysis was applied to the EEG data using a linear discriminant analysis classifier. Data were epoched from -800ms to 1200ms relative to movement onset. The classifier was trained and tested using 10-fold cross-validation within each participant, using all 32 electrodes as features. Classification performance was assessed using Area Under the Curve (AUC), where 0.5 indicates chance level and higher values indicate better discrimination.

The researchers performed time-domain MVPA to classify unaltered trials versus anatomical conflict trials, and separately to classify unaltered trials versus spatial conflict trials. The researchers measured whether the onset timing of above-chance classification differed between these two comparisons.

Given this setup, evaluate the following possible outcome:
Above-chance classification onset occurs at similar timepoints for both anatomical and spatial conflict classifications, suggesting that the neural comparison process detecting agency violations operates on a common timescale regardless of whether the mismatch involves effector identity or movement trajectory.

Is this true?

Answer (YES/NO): NO